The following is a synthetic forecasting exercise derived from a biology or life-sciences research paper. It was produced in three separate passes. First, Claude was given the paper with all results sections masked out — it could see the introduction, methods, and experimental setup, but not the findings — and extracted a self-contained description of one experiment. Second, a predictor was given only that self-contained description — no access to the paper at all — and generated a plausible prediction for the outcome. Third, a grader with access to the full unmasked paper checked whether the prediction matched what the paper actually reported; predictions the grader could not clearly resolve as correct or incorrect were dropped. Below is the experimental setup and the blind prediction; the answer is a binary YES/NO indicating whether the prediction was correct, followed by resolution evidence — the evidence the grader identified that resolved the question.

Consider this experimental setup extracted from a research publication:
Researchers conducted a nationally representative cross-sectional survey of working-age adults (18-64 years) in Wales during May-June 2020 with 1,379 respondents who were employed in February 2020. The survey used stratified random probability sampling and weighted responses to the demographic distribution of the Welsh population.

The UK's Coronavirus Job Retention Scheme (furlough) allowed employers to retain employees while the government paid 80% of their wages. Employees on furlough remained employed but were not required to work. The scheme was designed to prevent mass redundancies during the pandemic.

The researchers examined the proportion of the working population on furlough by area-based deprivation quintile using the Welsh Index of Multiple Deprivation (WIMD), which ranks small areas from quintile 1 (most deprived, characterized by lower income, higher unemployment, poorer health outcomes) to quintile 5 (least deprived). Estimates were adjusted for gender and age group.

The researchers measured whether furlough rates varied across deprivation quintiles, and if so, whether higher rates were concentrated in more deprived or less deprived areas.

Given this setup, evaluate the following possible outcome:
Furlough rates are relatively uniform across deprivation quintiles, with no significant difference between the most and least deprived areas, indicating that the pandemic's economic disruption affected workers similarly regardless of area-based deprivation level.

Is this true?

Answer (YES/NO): NO